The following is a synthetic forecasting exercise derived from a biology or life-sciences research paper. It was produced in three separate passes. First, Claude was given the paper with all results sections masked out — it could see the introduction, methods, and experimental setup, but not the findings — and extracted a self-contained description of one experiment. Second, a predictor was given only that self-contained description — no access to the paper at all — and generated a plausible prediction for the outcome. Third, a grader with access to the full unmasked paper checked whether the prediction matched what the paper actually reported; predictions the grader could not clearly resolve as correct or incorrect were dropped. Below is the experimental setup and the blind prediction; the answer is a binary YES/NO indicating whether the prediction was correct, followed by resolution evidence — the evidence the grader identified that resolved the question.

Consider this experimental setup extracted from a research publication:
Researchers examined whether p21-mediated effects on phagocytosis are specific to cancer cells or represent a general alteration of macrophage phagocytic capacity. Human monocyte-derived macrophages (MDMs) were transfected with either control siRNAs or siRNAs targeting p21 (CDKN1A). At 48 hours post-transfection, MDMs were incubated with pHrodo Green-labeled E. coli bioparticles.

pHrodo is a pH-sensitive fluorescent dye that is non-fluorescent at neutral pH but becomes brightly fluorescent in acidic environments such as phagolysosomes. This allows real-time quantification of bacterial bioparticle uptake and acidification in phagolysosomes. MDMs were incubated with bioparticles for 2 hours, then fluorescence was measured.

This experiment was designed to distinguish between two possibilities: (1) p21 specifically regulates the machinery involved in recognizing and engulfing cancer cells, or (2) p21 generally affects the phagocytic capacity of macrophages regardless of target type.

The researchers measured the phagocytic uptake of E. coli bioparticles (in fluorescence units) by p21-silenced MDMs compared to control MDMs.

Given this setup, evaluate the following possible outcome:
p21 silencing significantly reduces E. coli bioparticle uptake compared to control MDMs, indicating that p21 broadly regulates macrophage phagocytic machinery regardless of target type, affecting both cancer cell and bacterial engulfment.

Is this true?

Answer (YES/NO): NO